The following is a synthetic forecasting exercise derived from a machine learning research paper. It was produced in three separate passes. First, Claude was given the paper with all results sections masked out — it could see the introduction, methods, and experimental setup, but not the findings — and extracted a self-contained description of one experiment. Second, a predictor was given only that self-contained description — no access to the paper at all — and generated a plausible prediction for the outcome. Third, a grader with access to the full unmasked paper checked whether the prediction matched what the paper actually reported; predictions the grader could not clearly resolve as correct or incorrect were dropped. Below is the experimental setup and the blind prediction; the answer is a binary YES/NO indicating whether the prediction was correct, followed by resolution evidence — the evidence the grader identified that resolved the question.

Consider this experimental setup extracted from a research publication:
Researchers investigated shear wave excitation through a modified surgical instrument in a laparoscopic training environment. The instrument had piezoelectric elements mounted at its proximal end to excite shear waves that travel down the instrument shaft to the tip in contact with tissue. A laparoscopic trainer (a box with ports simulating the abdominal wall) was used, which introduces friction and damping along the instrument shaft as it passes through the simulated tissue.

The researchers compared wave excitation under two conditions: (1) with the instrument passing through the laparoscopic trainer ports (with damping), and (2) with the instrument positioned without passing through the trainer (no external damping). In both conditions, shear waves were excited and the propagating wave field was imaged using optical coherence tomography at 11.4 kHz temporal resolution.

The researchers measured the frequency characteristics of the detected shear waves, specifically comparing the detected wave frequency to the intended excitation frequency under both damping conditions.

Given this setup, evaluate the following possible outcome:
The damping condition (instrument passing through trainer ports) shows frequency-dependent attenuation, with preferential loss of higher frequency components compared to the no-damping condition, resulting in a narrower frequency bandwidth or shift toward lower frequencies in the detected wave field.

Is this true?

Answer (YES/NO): NO